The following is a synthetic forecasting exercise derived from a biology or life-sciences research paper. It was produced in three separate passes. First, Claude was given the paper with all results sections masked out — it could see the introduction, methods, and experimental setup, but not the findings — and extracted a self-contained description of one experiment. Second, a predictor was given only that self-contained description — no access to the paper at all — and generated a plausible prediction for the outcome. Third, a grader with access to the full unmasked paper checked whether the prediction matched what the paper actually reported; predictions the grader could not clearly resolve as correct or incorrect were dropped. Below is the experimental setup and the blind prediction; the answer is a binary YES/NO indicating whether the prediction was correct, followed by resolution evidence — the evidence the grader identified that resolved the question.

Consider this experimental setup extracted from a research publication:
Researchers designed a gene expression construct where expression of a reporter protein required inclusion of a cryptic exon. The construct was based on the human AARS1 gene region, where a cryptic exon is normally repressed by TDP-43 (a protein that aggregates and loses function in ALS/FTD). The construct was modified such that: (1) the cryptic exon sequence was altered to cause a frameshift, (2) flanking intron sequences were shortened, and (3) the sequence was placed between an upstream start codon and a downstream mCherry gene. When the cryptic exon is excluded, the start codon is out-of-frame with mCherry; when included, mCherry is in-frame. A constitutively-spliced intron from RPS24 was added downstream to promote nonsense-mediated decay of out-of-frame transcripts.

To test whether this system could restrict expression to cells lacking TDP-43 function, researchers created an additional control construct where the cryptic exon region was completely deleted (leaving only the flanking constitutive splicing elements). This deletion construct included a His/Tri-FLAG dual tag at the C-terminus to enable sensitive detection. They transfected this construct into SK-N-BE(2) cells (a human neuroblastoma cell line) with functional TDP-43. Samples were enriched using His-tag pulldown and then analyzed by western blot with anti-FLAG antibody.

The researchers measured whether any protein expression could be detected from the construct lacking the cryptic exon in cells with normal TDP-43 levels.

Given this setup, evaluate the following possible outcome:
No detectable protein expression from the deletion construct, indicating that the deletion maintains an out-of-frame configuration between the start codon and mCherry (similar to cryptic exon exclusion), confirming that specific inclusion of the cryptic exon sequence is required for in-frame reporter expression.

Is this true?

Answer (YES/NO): NO